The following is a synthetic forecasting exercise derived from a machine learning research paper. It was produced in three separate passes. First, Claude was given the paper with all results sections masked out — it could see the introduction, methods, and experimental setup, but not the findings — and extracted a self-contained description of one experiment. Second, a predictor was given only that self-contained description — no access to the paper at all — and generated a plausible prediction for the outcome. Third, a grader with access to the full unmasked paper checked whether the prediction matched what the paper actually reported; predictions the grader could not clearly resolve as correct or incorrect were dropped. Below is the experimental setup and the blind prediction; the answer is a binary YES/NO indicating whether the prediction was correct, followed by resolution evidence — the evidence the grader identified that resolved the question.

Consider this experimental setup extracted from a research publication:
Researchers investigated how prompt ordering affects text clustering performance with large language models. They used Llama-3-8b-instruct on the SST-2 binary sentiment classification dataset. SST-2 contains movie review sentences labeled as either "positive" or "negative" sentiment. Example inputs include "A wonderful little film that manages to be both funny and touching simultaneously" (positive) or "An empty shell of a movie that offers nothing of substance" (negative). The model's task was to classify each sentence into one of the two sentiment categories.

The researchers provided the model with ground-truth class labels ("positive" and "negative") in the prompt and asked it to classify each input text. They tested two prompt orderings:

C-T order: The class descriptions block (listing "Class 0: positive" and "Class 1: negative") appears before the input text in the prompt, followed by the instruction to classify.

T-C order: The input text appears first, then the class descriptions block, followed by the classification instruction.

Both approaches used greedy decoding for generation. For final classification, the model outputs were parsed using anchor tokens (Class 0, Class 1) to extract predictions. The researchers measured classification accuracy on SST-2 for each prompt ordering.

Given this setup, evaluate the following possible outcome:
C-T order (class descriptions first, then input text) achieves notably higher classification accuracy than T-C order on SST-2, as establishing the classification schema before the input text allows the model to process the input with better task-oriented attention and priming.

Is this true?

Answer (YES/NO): NO